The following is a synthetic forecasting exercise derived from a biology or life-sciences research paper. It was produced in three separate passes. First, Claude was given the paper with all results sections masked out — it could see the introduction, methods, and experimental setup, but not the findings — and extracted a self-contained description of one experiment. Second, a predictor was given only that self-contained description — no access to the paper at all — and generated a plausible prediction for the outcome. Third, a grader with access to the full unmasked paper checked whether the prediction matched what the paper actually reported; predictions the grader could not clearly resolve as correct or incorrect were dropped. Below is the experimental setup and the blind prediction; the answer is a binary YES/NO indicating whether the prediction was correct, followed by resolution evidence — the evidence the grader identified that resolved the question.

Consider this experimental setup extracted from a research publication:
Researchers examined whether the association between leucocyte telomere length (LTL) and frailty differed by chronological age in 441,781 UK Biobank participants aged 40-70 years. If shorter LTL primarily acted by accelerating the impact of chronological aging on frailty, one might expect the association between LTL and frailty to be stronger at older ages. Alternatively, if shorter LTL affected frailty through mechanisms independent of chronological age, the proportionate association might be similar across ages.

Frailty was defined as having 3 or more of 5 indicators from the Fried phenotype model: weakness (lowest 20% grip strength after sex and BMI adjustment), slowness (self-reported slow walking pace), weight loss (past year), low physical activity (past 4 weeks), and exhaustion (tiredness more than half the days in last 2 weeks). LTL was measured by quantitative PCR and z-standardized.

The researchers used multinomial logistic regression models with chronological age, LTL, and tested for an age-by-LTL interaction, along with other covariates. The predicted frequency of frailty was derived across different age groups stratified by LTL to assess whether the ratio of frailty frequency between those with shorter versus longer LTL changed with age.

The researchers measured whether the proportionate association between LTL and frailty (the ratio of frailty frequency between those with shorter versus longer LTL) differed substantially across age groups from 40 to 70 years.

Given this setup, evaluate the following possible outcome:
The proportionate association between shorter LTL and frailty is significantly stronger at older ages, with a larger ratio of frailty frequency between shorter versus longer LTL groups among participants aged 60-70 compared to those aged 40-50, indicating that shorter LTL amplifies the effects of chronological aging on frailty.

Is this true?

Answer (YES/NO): NO